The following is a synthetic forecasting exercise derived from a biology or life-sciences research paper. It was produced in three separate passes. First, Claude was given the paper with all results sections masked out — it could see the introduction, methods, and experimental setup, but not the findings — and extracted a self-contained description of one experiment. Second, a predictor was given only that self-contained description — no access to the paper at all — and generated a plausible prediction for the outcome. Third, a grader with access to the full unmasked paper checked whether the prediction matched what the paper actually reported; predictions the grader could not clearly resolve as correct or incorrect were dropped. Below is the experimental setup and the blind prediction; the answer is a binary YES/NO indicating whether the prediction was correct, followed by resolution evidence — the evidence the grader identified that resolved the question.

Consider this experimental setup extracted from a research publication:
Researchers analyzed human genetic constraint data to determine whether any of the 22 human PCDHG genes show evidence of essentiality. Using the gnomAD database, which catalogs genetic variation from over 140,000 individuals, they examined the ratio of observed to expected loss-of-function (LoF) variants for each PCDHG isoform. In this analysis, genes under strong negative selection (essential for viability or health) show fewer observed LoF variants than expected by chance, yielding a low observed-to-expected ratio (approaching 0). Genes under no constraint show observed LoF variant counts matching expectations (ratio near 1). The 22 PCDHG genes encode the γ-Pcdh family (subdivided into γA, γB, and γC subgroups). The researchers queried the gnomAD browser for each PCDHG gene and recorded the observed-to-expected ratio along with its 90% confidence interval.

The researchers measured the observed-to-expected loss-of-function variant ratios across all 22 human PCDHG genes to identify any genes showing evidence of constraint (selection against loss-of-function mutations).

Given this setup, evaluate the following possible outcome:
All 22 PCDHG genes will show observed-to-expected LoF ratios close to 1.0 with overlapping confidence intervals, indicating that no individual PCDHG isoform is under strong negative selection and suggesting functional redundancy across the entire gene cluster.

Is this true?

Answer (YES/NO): NO